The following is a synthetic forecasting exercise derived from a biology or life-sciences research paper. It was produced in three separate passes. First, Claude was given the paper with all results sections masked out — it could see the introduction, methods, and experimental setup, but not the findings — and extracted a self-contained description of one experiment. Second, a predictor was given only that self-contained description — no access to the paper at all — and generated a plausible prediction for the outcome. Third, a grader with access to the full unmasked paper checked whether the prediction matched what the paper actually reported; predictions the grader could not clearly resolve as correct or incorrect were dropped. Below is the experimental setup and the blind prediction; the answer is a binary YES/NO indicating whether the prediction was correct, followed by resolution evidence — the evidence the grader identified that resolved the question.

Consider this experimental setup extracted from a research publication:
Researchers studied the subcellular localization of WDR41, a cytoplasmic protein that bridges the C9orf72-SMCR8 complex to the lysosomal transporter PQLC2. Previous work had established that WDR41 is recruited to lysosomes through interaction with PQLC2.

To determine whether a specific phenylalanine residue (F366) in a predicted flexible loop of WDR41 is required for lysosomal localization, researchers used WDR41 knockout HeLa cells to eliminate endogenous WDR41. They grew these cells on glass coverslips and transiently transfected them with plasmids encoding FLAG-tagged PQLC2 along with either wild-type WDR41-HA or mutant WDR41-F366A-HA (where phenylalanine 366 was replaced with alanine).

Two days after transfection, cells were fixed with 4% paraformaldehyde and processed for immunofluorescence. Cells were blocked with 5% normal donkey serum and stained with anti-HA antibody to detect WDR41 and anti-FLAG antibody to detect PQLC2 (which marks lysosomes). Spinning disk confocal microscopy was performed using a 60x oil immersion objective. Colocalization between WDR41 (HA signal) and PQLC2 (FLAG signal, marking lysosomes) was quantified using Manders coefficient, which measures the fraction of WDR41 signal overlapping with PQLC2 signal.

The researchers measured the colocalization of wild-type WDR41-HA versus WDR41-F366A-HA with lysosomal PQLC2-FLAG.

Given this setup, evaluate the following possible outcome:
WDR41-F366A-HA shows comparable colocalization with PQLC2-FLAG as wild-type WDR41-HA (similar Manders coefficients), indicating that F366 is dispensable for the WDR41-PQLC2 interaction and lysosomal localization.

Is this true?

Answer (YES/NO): NO